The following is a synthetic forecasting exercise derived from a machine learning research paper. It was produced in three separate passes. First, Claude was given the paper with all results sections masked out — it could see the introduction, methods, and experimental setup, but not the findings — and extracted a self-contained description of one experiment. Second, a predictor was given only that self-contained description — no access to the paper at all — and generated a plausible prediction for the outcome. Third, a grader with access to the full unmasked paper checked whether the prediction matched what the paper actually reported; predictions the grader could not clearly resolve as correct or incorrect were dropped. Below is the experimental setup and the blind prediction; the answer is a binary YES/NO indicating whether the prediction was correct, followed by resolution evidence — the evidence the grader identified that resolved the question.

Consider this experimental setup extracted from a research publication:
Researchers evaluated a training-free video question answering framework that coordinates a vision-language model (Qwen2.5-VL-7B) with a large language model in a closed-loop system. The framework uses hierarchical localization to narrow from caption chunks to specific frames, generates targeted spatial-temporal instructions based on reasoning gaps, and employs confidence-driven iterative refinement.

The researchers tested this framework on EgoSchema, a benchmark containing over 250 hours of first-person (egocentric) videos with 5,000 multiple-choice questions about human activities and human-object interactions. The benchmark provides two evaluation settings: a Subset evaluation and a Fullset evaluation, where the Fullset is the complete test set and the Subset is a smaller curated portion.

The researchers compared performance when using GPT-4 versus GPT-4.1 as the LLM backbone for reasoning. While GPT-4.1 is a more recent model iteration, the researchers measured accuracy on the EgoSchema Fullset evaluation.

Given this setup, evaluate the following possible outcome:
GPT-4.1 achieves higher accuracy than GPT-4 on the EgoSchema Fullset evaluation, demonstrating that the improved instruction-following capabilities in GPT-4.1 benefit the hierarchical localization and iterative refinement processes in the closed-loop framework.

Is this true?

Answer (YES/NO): NO